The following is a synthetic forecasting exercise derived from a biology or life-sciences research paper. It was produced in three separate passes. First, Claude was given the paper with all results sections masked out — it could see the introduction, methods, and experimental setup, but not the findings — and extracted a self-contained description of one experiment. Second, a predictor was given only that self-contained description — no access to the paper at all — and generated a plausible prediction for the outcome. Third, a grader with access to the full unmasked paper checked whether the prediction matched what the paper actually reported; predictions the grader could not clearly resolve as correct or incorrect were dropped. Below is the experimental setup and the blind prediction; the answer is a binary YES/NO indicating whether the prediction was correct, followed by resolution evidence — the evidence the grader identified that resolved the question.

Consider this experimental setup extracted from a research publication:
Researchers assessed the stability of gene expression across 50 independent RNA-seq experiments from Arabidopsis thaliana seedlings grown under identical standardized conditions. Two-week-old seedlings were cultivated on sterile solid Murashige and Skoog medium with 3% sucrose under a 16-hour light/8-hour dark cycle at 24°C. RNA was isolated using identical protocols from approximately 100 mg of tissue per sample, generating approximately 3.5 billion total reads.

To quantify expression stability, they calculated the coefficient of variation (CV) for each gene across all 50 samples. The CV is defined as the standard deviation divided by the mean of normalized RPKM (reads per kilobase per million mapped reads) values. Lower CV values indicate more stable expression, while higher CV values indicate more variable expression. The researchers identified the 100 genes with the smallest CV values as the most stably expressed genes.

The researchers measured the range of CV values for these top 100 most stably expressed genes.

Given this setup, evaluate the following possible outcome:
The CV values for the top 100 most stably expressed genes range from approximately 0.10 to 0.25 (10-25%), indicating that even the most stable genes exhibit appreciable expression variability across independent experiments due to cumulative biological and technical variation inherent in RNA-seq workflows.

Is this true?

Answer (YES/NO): NO